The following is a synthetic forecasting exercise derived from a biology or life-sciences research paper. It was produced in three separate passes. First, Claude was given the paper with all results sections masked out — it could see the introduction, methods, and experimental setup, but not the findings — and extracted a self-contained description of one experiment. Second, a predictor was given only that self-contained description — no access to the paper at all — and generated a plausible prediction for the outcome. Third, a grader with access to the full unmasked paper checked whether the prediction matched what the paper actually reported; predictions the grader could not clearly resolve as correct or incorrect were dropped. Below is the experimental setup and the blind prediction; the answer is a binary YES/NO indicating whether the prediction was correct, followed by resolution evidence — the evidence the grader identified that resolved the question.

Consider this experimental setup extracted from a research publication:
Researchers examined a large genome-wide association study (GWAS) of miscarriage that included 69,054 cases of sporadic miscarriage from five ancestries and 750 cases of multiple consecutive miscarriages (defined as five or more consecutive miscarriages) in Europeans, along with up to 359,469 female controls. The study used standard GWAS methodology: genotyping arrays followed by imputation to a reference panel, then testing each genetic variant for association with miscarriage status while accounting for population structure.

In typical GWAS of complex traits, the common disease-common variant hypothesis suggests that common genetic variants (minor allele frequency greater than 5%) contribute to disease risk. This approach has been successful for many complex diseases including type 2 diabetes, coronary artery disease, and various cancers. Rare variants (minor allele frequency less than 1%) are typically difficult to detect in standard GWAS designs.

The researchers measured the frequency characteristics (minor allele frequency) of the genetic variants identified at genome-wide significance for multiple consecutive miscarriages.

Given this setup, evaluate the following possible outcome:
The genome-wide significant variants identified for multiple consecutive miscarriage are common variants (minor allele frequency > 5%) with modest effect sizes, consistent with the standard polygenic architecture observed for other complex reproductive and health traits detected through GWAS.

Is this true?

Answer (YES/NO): NO